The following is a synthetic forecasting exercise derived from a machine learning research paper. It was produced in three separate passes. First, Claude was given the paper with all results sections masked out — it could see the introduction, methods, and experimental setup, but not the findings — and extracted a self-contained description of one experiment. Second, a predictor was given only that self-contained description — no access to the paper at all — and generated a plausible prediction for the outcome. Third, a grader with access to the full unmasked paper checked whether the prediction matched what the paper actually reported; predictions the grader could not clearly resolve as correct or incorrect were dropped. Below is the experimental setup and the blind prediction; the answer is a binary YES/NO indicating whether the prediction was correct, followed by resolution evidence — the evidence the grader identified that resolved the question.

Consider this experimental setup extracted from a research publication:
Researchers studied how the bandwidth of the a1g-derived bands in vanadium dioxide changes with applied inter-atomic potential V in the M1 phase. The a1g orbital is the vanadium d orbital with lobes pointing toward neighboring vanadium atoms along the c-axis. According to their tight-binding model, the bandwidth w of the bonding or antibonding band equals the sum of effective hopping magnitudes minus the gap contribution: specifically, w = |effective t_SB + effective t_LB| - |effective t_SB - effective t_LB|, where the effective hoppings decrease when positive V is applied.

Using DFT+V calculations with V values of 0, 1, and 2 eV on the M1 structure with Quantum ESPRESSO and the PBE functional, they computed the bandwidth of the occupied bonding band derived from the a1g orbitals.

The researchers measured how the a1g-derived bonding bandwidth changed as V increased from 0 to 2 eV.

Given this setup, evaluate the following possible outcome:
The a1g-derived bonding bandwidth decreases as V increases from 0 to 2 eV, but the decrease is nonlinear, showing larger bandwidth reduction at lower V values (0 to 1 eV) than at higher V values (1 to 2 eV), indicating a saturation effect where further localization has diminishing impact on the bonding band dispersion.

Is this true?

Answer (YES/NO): NO